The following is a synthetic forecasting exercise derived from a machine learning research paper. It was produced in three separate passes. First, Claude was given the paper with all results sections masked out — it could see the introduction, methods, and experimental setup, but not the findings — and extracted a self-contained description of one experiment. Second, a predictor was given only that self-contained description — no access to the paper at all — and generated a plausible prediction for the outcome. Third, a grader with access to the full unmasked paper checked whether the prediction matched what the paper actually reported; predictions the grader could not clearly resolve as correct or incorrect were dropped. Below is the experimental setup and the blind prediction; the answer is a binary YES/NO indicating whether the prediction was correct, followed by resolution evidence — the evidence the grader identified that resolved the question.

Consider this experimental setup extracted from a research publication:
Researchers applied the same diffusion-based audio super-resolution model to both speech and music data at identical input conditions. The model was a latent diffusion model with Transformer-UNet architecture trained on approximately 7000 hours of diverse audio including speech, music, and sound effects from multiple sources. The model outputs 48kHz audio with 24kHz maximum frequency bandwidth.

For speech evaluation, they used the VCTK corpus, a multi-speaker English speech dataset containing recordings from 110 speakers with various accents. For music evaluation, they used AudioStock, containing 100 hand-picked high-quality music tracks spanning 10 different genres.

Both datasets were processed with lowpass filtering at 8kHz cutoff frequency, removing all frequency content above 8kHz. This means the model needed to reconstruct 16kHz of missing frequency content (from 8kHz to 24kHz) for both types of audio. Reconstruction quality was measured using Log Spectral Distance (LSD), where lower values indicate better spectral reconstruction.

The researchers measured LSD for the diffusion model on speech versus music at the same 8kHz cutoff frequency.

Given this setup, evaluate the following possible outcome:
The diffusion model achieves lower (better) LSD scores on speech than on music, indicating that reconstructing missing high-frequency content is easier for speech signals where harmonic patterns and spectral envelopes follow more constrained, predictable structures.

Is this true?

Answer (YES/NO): NO